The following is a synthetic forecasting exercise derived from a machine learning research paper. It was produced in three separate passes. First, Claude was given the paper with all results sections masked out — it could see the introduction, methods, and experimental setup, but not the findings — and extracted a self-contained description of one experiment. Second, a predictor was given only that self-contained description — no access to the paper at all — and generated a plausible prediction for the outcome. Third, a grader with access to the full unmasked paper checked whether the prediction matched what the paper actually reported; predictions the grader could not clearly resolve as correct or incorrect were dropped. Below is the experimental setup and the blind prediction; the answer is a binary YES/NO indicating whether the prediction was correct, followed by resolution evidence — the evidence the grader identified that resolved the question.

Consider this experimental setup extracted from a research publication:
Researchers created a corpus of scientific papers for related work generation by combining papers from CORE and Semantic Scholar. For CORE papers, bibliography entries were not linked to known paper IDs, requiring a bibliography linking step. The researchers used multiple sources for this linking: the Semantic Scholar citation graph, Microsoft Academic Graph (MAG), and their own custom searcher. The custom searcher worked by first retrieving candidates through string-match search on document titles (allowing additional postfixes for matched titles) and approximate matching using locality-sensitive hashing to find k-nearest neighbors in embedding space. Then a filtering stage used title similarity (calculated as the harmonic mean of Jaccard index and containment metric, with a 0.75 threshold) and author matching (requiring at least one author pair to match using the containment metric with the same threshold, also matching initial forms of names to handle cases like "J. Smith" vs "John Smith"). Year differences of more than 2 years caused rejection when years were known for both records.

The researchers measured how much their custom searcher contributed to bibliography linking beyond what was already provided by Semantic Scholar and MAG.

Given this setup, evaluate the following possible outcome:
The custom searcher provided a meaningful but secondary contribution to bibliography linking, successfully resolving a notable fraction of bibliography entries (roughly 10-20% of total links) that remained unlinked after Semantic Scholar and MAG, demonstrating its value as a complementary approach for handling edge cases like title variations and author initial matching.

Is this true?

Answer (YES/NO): NO